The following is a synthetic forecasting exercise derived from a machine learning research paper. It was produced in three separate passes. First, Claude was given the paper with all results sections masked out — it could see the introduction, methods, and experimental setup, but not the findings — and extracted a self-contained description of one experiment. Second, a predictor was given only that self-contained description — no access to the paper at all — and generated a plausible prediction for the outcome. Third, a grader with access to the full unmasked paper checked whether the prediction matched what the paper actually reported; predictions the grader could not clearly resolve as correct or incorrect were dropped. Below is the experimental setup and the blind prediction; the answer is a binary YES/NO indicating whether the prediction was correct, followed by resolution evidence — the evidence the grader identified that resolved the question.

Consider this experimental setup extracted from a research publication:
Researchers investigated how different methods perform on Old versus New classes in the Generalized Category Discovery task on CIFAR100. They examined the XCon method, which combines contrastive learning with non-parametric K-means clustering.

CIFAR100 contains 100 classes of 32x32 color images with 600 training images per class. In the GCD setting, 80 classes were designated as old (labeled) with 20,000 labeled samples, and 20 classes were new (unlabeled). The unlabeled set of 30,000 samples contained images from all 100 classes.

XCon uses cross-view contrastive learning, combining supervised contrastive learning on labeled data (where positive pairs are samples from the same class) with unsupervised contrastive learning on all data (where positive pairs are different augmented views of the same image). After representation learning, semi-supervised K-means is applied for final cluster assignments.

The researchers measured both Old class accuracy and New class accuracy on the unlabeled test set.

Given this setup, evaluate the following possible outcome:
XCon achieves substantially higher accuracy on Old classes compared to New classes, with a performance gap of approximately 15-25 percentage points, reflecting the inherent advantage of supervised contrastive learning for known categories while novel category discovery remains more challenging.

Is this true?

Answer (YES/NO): YES